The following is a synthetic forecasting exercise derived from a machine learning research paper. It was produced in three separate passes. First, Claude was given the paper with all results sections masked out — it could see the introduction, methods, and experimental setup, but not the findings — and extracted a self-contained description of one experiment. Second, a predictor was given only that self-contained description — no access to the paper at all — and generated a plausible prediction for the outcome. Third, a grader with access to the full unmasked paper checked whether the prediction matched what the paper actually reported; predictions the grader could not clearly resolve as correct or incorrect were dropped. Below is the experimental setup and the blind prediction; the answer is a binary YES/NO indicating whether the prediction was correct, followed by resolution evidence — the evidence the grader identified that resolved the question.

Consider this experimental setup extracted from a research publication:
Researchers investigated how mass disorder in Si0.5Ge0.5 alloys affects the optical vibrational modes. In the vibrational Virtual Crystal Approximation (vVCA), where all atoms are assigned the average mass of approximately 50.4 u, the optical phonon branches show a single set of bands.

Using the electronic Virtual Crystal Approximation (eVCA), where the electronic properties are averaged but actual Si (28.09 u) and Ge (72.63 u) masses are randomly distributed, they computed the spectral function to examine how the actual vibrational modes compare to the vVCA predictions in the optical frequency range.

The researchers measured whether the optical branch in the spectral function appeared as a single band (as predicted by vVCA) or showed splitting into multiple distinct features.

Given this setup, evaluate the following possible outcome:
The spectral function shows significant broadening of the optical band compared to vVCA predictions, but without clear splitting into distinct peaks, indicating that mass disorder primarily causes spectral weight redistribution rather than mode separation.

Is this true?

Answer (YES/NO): NO